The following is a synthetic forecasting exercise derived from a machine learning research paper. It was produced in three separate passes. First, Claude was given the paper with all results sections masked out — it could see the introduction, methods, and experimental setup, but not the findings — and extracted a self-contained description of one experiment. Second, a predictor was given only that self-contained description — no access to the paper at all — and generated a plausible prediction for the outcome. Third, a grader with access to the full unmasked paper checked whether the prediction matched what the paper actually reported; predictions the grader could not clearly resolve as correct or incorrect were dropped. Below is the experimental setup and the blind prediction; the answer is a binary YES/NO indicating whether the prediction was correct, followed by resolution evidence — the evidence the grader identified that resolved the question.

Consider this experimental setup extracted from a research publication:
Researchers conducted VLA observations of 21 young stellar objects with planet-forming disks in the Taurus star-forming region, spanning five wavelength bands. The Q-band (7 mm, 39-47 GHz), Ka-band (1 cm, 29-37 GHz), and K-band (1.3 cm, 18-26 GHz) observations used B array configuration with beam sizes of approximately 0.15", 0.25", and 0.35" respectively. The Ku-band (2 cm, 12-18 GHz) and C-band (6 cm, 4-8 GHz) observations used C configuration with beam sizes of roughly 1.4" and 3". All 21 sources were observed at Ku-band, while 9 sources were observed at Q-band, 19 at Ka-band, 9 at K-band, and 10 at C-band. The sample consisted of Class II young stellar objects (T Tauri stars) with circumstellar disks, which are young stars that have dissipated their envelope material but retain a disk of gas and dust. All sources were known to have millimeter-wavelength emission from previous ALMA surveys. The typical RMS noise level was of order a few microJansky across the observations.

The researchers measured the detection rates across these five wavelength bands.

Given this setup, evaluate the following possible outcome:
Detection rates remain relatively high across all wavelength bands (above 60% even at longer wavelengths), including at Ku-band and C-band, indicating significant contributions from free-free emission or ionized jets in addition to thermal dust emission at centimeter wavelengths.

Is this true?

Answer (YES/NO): NO